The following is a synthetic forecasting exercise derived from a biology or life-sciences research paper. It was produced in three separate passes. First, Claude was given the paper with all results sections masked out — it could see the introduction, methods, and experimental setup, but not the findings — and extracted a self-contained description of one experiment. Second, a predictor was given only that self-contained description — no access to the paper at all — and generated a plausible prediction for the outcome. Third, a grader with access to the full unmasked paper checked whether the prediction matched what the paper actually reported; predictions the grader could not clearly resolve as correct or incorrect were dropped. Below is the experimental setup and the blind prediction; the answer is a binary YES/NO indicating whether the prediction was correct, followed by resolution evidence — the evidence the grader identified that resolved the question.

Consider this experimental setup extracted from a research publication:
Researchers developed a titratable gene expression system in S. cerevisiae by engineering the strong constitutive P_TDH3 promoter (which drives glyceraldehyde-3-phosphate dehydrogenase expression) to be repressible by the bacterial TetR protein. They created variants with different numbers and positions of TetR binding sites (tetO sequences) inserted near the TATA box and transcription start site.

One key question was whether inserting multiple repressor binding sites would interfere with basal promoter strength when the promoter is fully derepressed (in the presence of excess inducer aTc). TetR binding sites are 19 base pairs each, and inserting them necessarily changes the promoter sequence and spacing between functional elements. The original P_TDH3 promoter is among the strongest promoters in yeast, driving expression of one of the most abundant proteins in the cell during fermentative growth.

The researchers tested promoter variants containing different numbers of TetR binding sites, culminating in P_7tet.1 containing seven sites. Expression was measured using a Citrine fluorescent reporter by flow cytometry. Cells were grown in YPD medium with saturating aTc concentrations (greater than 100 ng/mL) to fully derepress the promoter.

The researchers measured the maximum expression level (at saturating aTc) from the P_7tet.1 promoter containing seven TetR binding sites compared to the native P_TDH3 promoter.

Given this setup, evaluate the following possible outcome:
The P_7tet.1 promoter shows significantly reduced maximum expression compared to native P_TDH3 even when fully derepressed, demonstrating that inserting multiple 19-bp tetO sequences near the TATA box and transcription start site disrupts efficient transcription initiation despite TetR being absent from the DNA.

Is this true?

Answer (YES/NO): NO